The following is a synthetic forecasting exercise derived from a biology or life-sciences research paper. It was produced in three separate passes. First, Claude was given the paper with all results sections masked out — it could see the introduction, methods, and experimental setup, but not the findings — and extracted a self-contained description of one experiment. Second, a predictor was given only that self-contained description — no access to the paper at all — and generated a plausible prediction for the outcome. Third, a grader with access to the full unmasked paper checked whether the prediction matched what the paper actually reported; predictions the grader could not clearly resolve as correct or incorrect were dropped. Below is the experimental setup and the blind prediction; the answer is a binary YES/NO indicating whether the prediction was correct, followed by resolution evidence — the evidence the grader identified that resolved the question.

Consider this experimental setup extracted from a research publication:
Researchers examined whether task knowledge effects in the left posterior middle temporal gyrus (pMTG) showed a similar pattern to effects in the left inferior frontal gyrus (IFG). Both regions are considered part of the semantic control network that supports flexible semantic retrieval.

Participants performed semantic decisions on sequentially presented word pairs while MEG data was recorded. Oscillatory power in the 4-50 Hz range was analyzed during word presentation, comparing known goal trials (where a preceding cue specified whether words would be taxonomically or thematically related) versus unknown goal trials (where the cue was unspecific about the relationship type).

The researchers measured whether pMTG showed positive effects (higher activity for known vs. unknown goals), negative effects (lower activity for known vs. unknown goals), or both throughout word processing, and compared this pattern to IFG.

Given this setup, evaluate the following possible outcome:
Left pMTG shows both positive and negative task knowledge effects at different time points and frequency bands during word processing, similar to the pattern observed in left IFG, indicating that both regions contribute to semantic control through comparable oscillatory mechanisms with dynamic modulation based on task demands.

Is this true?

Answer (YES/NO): NO